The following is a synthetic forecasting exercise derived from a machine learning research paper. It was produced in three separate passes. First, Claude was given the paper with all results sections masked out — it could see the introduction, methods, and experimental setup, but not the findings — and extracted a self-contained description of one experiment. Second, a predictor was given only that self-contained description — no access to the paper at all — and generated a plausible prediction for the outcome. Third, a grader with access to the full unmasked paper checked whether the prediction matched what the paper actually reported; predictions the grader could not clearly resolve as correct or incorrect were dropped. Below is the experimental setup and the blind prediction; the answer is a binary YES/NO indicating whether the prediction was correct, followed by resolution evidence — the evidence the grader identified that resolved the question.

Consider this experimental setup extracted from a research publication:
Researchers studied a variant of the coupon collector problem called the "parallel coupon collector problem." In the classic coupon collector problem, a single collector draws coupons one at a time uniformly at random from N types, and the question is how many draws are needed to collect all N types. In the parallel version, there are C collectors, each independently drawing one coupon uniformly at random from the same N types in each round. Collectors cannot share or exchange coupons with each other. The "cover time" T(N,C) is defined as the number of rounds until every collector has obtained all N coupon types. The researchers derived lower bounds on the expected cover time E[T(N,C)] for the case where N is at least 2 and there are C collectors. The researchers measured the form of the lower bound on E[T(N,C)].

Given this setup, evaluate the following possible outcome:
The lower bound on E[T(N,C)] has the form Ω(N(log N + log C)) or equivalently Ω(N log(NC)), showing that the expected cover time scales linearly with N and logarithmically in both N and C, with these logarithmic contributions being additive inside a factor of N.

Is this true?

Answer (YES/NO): NO